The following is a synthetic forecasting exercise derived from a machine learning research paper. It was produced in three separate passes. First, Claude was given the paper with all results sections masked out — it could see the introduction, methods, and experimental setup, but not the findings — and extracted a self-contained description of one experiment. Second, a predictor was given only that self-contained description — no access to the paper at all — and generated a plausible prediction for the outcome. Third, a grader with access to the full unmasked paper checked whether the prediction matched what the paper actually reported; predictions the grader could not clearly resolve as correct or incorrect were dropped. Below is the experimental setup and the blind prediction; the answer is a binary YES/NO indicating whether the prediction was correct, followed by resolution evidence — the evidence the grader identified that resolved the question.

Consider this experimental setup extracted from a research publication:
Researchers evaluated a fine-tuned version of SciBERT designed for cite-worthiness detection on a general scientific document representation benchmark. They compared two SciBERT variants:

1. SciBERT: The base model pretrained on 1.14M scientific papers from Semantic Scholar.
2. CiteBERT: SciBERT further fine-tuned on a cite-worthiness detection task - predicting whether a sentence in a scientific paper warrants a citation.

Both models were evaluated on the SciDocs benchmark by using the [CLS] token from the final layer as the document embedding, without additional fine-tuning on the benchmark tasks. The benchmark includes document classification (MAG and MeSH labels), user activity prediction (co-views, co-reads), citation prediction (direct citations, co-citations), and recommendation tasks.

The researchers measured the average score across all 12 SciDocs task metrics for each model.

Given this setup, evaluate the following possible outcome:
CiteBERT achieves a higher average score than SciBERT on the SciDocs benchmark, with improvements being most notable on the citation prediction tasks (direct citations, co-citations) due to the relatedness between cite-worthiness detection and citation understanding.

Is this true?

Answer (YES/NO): NO